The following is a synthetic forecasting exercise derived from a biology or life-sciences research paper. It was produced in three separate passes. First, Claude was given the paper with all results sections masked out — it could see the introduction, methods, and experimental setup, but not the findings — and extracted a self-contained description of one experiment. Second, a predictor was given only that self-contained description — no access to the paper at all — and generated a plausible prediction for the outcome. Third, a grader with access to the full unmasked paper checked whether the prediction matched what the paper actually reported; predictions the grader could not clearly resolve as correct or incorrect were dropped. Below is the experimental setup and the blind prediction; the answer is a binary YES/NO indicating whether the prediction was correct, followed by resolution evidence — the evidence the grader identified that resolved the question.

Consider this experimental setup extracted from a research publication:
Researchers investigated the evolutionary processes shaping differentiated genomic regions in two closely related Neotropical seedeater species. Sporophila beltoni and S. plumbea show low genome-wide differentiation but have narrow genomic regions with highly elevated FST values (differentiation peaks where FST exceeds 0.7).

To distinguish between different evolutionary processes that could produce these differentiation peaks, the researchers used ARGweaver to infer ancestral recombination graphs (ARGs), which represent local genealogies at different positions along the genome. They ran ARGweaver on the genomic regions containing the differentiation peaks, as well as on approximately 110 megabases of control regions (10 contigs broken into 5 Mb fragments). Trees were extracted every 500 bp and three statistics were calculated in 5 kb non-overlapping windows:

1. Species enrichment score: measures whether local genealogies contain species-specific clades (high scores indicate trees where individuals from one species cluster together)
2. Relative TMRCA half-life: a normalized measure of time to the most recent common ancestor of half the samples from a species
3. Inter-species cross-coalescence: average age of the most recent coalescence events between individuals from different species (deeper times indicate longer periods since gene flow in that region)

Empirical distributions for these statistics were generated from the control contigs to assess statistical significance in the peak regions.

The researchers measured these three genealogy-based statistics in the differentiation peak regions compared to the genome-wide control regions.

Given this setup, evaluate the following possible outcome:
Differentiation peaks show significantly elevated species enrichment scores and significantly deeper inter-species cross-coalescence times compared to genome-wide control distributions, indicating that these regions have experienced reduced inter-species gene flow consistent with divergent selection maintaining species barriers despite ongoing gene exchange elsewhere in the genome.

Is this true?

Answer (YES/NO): YES